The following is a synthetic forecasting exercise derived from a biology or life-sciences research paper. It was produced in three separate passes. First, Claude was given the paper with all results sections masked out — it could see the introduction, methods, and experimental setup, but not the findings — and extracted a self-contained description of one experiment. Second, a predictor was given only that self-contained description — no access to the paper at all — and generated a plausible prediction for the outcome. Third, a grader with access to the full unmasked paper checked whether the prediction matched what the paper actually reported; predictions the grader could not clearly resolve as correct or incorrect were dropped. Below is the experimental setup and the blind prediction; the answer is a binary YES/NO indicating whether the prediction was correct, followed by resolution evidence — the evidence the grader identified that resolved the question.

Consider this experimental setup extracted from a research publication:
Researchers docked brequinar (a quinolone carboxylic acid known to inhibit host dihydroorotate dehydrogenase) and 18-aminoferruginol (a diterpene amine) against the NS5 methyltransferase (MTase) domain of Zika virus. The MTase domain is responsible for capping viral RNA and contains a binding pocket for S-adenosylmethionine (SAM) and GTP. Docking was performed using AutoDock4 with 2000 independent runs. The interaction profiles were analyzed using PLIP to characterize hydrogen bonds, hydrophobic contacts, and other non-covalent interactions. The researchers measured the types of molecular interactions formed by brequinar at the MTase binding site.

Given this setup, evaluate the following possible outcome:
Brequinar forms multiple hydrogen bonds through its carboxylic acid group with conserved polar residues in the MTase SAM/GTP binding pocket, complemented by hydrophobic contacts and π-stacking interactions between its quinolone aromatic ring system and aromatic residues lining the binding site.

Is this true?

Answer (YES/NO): YES